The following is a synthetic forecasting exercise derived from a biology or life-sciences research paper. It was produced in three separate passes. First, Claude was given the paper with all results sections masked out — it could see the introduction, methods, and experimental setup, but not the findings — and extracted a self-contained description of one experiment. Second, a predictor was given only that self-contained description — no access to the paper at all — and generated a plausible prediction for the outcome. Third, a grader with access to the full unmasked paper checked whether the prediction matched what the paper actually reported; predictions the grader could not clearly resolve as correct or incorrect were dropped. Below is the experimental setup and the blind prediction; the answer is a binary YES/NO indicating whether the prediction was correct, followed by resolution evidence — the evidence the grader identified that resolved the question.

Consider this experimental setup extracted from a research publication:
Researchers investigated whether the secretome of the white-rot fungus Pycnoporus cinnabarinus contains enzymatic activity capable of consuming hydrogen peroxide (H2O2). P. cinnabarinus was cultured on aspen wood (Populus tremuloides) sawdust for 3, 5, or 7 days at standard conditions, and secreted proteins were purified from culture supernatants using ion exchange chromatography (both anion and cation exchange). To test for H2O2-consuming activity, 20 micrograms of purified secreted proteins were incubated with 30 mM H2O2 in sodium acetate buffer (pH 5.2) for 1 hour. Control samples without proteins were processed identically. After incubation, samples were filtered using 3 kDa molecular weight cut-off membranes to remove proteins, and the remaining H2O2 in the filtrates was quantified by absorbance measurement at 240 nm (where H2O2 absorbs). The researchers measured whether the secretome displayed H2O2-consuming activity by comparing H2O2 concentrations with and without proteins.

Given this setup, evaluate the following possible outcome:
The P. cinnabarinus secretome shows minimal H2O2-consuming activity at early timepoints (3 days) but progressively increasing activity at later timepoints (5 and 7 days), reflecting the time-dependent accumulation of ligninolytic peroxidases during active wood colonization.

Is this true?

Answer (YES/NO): NO